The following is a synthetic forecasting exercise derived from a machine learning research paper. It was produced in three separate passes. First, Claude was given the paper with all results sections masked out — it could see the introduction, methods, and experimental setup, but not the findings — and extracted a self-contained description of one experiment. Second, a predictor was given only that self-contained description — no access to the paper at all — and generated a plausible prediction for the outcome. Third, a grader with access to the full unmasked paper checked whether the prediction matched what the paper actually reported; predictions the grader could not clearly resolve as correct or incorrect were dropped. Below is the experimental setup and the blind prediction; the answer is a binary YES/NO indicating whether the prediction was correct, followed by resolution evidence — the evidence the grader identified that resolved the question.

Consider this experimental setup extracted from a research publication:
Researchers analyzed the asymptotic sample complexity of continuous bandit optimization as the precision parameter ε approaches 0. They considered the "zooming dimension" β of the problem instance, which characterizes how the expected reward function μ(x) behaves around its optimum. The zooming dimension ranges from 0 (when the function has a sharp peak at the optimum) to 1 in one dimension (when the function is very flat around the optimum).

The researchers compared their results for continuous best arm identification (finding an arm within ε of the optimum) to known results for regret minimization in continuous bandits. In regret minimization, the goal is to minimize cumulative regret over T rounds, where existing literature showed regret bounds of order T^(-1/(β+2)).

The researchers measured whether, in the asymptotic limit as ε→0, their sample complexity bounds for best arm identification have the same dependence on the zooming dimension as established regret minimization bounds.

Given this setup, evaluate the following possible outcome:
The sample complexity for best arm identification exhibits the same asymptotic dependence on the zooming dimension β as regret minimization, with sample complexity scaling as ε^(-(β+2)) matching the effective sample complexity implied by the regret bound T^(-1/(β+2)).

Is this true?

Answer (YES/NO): YES